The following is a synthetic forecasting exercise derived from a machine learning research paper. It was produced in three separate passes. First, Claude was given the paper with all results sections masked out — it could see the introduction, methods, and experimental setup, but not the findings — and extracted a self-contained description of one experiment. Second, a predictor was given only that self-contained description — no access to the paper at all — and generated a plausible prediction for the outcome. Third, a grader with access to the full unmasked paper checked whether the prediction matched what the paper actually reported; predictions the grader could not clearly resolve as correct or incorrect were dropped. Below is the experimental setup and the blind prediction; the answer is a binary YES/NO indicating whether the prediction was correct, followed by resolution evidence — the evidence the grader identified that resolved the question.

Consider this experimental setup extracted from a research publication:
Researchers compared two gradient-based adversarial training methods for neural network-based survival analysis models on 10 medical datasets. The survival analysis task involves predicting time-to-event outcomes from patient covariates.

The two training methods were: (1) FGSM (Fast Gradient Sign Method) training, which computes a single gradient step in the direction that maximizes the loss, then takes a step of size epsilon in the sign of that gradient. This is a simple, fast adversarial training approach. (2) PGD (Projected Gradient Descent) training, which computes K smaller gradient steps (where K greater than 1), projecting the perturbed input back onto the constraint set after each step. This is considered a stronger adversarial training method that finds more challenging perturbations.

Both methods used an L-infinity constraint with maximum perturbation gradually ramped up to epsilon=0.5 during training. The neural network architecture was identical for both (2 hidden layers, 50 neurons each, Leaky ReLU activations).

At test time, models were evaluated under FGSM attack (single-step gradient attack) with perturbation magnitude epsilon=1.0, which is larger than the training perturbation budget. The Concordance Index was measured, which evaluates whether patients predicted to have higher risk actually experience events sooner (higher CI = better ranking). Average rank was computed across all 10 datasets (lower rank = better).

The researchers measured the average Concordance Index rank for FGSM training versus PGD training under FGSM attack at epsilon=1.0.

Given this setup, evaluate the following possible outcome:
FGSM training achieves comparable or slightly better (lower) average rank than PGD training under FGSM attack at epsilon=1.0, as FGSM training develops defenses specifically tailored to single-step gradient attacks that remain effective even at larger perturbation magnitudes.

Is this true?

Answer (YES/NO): NO